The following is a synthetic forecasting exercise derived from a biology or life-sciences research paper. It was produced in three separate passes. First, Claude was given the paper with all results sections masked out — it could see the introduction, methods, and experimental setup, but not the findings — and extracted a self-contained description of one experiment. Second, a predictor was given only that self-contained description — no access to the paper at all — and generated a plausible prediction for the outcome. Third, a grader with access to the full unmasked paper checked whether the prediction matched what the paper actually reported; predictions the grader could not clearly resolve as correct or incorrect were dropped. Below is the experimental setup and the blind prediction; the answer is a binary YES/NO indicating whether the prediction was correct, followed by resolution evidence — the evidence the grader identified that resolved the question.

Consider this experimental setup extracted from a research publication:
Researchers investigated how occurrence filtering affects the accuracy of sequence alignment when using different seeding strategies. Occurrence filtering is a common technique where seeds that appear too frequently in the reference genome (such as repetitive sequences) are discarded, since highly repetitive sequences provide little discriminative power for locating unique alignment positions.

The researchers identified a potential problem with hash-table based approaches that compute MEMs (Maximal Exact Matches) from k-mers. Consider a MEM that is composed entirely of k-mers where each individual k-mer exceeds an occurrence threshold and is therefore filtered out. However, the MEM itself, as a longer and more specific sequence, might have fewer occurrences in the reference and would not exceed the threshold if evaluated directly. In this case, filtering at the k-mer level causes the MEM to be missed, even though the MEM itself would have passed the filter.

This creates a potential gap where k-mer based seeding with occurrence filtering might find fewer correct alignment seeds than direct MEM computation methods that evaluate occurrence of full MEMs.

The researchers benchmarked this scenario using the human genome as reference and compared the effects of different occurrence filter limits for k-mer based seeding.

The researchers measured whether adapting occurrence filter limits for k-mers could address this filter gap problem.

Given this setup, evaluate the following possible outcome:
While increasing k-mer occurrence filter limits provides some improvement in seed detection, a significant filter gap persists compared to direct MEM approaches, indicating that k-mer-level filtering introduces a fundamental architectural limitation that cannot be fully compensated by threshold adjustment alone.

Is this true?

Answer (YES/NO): NO